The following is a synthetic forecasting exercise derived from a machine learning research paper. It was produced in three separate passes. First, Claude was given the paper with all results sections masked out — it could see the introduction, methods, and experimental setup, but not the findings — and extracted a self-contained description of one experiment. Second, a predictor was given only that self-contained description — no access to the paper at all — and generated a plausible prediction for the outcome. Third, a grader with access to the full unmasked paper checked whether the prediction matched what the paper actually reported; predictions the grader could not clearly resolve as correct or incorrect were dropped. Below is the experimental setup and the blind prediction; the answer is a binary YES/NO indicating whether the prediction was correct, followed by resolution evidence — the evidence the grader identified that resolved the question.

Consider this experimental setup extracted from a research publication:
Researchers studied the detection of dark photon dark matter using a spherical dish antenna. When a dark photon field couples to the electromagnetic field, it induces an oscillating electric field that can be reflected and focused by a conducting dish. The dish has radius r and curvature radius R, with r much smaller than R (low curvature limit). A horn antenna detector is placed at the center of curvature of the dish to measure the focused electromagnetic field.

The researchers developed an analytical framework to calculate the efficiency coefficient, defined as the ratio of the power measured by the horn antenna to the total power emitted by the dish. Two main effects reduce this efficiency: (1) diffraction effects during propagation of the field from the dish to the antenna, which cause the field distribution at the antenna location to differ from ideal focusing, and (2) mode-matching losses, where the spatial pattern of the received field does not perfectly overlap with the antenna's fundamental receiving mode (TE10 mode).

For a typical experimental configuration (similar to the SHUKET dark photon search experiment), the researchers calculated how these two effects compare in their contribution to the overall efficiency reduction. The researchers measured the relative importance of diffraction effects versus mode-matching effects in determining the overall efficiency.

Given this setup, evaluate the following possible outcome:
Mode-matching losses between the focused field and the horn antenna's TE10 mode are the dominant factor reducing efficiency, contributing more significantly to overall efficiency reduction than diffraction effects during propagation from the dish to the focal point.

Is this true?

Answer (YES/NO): NO